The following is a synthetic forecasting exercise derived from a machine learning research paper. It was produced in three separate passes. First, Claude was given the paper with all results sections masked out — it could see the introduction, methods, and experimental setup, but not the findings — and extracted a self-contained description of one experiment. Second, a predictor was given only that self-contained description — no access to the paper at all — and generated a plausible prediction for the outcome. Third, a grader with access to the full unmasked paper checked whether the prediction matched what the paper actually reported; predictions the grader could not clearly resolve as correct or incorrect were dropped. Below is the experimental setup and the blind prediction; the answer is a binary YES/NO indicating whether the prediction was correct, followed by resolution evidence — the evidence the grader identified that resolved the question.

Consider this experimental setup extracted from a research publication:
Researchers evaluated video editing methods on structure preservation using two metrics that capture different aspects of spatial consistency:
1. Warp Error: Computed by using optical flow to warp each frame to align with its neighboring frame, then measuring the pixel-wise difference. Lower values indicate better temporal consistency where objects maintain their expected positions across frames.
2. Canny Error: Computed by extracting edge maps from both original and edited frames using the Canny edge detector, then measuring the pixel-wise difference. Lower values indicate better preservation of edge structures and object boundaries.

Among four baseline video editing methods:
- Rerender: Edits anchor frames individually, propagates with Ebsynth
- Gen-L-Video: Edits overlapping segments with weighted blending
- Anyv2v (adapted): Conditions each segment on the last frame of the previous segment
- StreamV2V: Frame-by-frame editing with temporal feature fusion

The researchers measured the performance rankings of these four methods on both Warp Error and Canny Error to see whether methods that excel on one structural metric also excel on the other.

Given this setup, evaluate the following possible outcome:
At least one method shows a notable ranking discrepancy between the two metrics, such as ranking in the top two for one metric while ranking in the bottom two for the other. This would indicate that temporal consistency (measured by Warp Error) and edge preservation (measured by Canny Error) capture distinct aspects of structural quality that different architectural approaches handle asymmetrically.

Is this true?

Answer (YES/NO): YES